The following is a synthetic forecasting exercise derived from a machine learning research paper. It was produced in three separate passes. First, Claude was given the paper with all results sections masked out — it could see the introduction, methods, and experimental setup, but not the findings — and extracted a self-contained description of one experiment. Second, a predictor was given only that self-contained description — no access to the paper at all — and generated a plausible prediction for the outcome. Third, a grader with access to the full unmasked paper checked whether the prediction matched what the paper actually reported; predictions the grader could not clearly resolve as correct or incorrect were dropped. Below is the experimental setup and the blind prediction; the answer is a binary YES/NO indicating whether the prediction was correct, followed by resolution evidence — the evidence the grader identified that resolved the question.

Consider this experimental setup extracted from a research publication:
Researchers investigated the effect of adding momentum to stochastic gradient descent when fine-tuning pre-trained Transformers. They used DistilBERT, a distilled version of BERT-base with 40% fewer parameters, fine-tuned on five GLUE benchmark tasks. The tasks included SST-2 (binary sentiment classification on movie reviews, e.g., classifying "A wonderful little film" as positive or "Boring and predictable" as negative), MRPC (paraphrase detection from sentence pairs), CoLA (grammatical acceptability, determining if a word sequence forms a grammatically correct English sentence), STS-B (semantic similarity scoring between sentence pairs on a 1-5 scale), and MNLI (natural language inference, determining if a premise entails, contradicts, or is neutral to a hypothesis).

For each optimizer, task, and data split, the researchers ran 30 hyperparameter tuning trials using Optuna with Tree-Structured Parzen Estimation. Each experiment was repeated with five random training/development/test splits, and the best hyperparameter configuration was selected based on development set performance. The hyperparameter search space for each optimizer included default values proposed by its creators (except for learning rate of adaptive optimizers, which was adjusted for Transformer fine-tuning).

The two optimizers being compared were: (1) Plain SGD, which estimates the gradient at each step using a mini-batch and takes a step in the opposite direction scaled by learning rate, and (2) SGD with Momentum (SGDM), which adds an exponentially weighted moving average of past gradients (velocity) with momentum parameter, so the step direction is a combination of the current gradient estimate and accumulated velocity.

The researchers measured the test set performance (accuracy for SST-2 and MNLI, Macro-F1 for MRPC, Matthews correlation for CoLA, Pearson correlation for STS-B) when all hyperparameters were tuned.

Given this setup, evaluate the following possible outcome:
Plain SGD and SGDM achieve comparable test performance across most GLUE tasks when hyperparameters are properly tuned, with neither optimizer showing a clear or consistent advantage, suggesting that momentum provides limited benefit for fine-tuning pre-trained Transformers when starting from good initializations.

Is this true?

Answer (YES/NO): NO